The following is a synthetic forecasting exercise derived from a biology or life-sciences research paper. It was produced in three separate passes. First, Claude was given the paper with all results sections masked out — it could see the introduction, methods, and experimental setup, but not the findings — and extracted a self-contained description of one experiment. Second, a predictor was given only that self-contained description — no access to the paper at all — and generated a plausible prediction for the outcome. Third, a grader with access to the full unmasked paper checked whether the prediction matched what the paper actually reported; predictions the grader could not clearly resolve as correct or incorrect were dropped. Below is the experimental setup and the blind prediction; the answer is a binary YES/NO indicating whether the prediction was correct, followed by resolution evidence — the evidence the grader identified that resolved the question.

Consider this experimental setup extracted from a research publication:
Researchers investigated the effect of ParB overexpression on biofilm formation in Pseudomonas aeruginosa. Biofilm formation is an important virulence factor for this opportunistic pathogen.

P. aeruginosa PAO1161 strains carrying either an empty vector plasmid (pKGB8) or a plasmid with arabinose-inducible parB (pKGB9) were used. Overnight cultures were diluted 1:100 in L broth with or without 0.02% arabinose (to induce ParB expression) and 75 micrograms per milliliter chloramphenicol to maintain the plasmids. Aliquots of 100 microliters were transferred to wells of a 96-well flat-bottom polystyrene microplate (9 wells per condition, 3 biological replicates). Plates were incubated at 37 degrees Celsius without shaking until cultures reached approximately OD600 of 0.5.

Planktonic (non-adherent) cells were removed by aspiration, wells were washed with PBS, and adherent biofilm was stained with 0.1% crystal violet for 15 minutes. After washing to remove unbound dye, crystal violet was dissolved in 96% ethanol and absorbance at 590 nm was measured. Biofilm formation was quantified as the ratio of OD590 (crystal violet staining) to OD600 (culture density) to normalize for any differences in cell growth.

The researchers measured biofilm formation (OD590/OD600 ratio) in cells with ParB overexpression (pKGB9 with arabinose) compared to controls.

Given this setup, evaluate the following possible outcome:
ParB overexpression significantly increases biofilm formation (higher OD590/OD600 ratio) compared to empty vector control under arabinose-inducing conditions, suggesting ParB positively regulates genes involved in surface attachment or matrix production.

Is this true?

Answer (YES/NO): NO